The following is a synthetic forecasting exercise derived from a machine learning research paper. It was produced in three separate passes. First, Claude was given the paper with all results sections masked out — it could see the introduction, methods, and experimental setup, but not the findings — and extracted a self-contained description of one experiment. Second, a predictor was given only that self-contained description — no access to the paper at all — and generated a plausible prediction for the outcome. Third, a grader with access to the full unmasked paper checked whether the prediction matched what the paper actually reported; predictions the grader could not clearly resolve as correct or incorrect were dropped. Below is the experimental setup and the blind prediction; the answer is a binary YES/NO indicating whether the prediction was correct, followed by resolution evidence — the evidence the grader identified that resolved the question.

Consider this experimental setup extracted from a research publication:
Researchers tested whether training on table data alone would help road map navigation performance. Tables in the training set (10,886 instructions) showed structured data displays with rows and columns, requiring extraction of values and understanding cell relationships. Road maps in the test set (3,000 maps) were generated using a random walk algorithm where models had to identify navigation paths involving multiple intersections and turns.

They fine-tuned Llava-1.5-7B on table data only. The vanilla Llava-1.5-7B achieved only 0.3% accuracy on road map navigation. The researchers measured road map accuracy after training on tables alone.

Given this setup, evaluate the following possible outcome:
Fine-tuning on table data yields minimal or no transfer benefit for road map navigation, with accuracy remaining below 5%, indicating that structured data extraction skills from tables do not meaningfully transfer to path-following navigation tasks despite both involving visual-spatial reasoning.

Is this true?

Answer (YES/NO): NO